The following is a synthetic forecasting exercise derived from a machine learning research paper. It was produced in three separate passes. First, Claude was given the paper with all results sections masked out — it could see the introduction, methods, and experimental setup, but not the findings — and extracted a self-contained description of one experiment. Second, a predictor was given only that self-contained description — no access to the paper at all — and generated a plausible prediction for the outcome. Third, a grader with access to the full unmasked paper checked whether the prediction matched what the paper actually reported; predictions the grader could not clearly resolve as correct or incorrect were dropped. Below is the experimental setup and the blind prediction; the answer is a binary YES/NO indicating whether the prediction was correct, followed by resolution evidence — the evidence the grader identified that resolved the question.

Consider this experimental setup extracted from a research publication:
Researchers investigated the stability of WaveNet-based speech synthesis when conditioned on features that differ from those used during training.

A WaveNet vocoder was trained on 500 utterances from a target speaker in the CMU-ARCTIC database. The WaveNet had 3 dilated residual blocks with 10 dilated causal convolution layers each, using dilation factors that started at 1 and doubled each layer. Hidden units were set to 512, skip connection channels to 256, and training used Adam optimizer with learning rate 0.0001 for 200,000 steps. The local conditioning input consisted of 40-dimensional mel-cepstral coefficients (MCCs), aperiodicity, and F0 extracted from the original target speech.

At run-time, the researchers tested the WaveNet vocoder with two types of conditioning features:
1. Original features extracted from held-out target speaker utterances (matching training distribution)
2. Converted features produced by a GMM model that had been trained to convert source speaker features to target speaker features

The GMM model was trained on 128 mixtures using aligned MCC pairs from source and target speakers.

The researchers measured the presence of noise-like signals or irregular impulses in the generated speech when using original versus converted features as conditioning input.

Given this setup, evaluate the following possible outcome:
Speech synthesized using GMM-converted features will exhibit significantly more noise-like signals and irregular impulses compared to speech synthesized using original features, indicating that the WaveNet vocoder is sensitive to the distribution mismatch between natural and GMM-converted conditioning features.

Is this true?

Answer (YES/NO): YES